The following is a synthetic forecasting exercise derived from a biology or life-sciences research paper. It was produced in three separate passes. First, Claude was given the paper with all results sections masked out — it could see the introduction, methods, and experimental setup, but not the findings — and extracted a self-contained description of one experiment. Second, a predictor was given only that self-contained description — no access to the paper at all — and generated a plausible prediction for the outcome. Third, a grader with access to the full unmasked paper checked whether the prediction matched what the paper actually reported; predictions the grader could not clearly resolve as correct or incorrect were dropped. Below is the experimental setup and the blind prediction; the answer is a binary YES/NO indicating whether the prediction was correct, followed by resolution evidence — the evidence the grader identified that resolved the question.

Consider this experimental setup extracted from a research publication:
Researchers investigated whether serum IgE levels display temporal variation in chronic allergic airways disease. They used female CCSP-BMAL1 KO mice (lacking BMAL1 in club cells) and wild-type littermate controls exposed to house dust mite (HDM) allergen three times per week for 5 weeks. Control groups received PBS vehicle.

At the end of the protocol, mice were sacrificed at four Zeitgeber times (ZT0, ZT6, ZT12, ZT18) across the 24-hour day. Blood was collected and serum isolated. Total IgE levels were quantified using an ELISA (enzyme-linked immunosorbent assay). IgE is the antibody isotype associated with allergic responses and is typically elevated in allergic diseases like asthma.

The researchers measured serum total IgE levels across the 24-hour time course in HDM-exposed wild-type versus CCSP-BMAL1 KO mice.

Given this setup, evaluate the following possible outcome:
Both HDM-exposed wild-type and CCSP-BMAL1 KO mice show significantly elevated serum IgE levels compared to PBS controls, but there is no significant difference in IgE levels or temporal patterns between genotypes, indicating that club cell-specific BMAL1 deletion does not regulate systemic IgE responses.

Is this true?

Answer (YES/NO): NO